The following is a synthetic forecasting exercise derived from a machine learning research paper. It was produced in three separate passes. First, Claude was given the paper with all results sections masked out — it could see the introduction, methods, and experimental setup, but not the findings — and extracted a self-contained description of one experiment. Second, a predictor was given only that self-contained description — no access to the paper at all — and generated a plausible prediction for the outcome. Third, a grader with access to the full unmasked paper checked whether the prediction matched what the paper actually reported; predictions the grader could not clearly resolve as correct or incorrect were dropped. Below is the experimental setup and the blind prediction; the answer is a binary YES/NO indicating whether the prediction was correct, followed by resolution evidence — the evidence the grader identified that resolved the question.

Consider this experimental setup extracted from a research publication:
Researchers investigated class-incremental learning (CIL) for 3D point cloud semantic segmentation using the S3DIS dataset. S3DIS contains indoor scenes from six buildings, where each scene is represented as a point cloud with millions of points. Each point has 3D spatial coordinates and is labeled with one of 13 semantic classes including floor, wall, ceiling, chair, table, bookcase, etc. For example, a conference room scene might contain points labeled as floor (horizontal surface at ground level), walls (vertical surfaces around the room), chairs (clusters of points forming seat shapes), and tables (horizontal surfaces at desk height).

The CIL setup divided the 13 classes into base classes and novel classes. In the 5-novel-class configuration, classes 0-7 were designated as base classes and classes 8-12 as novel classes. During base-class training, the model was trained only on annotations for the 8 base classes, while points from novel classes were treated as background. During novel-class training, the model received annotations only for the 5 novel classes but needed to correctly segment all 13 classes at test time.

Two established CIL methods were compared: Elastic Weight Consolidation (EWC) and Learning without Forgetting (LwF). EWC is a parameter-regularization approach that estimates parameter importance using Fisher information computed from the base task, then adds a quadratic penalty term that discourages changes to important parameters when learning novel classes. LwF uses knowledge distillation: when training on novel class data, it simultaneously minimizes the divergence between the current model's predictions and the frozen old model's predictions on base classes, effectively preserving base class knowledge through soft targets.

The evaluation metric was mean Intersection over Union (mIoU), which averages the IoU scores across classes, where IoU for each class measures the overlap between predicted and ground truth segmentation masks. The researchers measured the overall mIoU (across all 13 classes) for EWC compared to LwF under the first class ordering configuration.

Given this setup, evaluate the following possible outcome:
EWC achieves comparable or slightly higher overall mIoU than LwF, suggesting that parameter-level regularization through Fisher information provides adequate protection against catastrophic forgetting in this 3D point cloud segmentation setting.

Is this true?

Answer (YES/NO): NO